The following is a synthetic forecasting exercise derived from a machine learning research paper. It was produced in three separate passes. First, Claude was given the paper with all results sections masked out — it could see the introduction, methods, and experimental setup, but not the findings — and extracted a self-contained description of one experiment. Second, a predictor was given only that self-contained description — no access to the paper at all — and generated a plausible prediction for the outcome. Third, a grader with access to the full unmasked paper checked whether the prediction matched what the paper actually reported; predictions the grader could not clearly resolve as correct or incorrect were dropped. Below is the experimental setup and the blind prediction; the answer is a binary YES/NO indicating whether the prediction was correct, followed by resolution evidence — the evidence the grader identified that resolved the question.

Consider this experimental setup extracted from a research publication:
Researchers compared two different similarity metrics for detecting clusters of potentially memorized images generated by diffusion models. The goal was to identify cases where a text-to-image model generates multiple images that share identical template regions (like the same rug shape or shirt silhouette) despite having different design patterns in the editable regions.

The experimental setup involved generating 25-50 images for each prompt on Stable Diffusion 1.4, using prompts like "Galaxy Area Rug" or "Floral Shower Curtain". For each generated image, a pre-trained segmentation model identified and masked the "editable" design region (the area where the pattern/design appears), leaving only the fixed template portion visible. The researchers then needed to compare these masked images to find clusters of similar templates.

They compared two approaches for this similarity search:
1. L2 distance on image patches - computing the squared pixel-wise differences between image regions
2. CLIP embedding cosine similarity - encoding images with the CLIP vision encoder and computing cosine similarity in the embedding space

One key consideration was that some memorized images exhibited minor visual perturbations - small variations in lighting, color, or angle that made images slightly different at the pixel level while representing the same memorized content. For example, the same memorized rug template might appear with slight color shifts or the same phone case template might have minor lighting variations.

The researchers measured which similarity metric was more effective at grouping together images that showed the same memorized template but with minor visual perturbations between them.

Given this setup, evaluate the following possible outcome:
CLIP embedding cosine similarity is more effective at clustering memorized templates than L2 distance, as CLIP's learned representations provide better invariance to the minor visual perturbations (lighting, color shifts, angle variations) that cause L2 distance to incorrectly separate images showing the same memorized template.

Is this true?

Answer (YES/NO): YES